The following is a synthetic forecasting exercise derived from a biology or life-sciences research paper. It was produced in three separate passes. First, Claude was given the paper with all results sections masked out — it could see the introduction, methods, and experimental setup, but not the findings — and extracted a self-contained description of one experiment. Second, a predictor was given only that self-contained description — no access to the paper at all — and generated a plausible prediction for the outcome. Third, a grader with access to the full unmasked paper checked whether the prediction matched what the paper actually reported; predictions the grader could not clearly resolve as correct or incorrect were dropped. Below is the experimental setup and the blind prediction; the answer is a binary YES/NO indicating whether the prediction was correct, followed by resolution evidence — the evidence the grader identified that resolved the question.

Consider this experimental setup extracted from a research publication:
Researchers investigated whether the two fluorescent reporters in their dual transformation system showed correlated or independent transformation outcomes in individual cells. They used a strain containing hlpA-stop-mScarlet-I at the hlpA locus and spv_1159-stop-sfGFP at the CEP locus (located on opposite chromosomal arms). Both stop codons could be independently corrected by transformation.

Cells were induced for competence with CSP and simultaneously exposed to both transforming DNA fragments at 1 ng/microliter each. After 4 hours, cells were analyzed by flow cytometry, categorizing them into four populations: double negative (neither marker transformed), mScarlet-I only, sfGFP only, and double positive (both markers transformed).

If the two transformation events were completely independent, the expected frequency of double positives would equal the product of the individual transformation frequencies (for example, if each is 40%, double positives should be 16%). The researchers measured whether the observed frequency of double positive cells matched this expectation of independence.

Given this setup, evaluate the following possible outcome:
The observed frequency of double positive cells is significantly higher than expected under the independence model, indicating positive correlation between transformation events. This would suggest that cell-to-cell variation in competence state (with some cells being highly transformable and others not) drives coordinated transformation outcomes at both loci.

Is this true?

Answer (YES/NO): NO